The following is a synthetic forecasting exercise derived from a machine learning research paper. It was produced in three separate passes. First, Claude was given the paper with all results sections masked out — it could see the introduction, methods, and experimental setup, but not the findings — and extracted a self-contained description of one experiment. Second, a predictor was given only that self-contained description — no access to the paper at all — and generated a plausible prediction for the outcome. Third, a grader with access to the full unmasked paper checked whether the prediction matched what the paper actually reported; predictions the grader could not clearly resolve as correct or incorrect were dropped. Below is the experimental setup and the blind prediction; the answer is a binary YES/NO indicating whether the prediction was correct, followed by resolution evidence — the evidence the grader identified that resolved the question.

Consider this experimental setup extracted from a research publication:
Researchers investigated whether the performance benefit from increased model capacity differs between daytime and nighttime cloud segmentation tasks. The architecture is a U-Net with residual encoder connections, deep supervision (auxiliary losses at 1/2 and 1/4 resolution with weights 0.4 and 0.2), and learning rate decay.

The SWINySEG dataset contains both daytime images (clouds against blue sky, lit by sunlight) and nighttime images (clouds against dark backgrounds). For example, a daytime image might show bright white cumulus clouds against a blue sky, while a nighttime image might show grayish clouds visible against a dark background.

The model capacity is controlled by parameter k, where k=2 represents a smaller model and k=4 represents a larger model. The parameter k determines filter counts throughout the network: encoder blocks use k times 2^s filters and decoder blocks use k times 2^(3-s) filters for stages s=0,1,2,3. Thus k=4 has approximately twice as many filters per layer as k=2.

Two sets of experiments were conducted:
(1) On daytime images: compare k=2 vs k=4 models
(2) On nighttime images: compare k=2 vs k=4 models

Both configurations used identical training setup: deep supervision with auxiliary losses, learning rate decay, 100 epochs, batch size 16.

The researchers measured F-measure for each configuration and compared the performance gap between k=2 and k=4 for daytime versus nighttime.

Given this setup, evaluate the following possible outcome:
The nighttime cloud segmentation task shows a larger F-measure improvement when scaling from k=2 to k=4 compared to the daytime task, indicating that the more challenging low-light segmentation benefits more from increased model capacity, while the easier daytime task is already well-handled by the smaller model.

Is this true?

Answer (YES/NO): YES